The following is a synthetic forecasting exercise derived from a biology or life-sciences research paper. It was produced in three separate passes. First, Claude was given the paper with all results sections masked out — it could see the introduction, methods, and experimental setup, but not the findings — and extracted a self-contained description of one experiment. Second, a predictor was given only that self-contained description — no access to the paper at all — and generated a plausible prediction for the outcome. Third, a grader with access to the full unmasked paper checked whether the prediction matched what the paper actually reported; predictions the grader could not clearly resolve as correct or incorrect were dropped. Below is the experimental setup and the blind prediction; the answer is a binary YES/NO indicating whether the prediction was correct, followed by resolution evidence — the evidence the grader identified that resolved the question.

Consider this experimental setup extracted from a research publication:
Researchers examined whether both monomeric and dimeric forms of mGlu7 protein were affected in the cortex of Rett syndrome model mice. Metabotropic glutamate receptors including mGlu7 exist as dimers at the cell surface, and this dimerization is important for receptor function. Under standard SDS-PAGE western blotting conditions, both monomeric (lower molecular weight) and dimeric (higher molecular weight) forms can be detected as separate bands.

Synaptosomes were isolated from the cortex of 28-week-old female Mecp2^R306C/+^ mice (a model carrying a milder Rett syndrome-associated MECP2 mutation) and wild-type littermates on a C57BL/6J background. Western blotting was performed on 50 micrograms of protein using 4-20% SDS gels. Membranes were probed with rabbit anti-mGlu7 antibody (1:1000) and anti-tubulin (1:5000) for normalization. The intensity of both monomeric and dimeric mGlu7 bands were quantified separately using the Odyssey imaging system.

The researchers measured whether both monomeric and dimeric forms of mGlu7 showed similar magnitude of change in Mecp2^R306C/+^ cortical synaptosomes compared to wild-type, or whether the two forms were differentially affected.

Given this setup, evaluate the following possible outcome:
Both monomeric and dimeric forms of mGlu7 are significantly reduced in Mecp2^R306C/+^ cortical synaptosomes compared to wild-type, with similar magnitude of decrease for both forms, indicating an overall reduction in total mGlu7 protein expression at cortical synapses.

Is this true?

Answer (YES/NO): NO